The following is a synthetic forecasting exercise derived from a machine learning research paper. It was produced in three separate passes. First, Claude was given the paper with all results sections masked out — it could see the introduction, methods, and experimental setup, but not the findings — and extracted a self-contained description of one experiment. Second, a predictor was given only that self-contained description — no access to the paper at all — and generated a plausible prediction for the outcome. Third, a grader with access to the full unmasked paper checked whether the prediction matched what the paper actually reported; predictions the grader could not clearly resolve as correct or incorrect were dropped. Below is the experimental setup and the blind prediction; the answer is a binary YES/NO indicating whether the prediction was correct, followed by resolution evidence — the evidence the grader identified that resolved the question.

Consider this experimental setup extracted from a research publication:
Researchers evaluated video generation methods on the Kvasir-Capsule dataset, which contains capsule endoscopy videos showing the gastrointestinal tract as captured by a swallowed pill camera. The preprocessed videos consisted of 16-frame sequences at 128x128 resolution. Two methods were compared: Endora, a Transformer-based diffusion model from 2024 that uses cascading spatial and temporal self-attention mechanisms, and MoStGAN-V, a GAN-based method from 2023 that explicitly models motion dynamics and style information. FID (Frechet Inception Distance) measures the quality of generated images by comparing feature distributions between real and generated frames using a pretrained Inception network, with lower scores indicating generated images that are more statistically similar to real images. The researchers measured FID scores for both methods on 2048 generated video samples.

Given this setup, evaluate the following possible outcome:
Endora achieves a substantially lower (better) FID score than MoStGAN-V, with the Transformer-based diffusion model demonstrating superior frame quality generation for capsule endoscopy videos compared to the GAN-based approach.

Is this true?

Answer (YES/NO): YES